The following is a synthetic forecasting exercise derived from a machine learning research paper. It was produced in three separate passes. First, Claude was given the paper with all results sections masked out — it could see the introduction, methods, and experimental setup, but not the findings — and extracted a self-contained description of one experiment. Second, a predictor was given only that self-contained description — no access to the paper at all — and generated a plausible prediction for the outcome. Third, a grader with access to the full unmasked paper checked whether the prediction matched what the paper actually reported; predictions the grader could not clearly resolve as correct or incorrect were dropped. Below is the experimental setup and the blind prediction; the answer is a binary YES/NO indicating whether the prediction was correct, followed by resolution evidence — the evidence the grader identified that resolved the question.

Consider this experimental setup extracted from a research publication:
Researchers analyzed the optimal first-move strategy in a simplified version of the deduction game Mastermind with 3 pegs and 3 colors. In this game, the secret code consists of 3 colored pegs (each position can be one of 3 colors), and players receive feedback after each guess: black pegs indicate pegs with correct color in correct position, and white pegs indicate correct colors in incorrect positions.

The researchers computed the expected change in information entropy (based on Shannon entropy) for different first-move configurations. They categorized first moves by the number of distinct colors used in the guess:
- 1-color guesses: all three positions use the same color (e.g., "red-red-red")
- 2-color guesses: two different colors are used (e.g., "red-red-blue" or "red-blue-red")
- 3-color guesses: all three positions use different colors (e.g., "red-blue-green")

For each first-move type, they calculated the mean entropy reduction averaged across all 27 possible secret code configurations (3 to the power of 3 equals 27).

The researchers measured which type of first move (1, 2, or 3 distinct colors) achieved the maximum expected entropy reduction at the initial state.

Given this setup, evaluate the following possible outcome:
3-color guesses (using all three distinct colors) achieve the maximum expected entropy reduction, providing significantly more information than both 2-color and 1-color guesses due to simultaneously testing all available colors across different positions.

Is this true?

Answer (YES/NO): NO